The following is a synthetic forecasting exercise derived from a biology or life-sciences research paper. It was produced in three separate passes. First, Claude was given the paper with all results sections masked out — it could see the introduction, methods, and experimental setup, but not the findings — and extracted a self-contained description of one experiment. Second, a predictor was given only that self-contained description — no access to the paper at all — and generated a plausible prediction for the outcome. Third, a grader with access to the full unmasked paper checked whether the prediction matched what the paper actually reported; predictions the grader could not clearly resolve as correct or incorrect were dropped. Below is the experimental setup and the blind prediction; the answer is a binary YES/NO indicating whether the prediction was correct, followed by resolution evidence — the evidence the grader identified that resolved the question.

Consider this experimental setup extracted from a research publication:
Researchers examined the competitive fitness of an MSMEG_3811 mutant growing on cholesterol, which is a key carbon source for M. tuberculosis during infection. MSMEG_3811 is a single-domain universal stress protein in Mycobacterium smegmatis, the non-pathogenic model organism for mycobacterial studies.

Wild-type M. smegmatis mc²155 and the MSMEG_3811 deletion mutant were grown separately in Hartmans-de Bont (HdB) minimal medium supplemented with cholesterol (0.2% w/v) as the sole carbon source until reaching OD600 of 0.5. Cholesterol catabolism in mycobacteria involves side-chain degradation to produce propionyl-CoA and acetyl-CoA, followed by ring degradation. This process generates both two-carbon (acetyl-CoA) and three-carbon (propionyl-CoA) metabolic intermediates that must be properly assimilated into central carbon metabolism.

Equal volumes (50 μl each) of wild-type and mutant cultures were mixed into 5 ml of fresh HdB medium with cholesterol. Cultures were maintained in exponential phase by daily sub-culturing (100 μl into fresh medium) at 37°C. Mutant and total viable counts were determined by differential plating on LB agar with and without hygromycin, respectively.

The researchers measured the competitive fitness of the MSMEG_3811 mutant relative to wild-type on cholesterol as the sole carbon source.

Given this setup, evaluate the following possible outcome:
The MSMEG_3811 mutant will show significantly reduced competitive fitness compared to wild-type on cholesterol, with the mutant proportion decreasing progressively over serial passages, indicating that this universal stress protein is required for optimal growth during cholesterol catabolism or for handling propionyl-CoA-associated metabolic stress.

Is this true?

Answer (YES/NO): NO